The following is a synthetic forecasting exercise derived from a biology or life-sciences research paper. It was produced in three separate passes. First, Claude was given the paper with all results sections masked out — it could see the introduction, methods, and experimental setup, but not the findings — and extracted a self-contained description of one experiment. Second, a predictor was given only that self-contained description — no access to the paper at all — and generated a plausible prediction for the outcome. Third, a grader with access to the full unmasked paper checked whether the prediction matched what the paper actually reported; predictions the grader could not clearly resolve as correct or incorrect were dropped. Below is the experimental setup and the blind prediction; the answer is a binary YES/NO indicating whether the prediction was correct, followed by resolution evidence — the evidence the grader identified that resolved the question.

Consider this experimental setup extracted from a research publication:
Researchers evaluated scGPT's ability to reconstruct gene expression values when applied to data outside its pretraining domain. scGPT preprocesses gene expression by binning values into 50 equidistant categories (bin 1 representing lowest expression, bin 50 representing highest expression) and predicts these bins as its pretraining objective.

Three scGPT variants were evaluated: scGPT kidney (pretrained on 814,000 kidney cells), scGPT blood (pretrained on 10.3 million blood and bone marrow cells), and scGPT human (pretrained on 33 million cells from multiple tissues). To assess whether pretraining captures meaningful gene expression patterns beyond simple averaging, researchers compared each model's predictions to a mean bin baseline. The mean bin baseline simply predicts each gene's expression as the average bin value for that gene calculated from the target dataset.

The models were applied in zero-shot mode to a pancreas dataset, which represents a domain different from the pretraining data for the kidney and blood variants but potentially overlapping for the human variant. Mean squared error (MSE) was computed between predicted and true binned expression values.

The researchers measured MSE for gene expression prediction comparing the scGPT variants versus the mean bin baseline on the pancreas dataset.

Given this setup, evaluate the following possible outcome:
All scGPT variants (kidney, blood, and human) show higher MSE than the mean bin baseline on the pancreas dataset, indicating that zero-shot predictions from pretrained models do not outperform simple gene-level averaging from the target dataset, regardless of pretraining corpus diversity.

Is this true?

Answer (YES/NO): YES